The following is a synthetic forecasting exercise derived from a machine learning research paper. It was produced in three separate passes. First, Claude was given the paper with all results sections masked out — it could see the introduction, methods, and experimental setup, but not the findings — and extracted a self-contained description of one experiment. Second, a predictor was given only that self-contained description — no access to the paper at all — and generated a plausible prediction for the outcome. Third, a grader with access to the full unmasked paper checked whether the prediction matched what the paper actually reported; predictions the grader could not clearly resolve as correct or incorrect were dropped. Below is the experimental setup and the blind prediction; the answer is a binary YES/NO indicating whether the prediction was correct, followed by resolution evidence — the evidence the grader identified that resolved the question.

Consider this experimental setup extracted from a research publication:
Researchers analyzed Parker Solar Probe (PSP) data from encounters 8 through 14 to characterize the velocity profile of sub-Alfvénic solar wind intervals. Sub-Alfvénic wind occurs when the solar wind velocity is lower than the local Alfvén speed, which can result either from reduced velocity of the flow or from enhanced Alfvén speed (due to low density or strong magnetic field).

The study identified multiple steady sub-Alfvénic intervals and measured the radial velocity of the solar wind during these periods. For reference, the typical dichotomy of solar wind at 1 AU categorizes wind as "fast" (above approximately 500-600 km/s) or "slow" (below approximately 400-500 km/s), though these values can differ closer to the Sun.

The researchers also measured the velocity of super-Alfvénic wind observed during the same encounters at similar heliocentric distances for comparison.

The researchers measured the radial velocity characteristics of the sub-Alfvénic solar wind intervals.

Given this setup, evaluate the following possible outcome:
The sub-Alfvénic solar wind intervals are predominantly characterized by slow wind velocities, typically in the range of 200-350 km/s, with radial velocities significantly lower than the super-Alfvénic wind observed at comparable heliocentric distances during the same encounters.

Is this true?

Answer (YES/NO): NO